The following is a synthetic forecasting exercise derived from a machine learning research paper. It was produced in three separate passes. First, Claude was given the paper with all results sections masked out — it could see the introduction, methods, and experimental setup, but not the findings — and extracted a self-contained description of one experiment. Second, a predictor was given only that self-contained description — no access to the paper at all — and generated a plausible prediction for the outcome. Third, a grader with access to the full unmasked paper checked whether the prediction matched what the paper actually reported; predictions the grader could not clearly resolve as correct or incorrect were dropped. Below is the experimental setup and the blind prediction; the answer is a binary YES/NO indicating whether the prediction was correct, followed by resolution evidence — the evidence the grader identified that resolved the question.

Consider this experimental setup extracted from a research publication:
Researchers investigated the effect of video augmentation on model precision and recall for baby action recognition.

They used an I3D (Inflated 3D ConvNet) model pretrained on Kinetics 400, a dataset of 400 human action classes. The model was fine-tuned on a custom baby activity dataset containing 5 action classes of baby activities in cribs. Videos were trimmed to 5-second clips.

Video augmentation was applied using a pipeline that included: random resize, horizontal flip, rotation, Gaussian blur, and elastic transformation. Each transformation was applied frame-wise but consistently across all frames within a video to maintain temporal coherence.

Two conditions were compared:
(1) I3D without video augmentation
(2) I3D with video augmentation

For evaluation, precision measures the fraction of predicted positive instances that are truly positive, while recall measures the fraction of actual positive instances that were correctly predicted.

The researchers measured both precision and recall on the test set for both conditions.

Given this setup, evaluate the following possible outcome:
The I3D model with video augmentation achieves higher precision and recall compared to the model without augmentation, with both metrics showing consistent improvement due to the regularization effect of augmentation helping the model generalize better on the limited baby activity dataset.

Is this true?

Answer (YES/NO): NO